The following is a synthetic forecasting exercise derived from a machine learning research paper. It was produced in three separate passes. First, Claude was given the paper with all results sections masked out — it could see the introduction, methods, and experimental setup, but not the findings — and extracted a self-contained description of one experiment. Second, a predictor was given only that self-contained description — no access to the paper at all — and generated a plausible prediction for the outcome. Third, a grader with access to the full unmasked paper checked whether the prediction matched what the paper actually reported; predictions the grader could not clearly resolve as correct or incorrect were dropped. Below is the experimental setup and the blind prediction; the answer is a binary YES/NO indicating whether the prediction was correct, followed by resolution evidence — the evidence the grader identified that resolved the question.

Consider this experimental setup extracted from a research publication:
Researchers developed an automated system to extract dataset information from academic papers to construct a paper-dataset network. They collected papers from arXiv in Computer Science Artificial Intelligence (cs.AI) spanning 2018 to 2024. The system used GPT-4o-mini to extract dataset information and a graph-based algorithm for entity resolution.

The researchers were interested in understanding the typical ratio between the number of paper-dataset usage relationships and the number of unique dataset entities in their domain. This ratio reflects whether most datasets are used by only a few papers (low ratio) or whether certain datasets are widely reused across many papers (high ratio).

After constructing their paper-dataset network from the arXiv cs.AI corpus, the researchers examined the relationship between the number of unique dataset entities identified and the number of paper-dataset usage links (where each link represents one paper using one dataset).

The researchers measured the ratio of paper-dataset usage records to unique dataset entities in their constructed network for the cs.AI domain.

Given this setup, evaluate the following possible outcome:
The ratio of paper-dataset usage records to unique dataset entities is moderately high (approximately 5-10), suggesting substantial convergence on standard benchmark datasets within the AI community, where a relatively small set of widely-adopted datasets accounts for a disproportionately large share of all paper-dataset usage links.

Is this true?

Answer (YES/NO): NO